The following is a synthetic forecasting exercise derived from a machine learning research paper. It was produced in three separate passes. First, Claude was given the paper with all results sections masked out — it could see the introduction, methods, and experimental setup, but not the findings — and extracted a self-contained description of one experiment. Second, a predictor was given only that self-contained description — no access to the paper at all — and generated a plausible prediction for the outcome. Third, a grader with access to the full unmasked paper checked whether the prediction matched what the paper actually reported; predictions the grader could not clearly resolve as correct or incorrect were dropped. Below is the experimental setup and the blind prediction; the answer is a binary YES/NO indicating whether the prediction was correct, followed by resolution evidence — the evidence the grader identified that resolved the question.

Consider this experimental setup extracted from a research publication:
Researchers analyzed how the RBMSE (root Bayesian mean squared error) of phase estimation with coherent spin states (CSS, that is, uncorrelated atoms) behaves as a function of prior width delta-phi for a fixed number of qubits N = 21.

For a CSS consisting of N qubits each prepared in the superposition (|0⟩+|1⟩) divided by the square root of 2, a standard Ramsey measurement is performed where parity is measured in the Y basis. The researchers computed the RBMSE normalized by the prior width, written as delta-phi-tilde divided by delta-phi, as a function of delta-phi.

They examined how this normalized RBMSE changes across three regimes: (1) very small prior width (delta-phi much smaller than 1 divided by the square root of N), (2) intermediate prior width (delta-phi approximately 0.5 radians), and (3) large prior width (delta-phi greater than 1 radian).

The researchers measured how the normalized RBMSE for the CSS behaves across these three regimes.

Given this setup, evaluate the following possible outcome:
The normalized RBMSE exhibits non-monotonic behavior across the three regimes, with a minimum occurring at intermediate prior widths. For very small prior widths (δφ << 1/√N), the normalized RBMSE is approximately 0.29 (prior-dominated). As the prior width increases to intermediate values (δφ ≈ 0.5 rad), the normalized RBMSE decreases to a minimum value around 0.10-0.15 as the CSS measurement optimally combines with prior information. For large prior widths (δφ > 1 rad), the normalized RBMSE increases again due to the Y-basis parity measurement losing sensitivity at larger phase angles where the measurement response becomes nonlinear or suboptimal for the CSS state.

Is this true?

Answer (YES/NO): NO